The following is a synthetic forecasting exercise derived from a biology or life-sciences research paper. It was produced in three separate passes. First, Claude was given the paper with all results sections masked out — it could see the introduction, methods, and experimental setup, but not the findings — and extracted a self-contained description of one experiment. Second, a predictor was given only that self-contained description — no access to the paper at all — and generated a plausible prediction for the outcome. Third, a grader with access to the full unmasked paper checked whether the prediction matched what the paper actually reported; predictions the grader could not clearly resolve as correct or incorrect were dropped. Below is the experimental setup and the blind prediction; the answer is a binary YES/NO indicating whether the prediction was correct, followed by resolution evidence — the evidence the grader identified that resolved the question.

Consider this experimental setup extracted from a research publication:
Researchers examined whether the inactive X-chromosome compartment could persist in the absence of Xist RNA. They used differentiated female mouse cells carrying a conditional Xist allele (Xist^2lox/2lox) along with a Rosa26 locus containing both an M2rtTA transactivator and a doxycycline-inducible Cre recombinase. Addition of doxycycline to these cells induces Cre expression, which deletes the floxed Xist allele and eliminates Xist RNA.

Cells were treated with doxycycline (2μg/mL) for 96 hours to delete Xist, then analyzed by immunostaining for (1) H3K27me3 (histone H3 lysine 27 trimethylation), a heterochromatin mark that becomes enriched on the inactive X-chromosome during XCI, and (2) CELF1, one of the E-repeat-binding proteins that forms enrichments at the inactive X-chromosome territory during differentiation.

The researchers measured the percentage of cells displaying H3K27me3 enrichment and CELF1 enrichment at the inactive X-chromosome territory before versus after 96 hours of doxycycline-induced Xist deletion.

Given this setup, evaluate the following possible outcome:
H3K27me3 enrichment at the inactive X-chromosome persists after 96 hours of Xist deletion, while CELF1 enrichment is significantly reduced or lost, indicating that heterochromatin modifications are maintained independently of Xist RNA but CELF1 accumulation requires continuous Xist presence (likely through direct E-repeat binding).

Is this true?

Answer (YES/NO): NO